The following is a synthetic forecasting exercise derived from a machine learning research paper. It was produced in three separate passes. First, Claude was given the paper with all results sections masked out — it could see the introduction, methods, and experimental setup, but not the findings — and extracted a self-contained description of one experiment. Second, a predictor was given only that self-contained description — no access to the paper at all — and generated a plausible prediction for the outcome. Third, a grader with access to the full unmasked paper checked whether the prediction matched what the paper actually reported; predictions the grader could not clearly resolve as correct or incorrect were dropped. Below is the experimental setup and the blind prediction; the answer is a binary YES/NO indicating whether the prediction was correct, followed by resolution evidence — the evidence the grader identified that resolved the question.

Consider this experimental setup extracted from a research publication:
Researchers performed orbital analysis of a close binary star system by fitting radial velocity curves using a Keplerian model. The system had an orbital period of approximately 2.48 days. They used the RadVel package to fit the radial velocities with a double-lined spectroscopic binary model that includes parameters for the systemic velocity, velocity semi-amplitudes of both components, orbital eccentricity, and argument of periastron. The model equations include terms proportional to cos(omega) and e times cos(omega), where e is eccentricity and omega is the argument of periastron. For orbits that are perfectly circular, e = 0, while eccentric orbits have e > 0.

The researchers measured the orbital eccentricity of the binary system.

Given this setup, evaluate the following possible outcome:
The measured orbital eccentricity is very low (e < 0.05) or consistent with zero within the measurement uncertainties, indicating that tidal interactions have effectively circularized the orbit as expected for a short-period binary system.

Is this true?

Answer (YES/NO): YES